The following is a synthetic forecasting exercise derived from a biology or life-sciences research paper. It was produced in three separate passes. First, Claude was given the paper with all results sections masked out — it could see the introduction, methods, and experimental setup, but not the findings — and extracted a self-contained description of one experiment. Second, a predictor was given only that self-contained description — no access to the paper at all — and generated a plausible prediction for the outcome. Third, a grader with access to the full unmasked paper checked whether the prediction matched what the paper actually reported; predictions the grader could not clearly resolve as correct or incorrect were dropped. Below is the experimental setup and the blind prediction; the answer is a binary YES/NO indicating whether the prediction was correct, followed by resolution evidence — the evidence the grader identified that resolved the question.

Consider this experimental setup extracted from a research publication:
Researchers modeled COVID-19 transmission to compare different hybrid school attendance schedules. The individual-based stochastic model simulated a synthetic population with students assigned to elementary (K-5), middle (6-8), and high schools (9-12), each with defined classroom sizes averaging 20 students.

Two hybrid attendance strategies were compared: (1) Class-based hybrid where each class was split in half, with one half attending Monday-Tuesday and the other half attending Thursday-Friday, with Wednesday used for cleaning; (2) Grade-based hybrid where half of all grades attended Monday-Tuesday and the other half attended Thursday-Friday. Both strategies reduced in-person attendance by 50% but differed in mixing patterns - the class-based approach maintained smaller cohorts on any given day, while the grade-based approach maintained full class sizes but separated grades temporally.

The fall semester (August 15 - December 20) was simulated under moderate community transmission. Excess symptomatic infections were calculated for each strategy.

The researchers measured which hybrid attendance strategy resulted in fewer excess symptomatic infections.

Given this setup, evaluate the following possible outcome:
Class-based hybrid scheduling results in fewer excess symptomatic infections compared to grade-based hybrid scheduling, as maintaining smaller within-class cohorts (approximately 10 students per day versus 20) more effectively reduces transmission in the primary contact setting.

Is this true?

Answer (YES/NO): YES